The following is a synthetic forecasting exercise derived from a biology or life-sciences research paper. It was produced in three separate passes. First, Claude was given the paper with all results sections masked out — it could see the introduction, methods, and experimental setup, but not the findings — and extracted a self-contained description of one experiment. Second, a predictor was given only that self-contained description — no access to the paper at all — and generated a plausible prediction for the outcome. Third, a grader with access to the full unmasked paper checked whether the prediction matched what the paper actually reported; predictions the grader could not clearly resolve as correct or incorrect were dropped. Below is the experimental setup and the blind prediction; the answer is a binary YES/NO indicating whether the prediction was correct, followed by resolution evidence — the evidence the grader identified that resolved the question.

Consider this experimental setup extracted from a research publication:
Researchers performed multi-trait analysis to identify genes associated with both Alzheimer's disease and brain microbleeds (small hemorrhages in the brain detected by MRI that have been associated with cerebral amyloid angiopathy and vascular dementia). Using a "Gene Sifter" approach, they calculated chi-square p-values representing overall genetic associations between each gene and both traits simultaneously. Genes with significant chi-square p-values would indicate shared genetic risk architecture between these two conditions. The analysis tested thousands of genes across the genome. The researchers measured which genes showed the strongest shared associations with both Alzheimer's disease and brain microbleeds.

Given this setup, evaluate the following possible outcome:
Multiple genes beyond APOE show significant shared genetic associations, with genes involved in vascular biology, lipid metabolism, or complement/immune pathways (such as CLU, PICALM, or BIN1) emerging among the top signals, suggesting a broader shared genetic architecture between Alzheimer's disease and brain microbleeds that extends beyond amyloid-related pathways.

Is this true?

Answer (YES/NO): NO